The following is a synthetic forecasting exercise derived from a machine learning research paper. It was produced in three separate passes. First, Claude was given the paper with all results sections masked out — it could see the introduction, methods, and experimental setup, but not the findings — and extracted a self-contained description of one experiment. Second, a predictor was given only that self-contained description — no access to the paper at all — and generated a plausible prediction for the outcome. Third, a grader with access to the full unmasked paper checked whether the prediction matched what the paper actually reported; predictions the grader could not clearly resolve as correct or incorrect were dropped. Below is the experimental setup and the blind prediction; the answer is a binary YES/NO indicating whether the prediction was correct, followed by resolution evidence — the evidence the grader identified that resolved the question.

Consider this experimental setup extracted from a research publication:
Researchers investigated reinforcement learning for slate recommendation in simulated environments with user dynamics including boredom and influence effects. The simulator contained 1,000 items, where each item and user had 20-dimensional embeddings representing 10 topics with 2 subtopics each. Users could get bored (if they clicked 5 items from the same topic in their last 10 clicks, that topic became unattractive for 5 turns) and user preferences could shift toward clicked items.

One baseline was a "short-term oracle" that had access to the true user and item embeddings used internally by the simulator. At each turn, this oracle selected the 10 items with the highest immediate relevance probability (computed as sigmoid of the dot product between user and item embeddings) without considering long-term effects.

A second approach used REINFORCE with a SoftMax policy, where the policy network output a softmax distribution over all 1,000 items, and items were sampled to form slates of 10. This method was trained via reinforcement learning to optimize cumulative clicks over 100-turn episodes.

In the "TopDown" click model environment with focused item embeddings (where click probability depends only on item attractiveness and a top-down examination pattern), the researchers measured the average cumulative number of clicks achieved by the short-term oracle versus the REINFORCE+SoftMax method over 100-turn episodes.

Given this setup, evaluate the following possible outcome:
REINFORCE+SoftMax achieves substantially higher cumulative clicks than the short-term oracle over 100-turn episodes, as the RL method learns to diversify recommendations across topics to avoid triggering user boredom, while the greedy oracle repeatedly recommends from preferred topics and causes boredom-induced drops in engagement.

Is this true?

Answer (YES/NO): YES